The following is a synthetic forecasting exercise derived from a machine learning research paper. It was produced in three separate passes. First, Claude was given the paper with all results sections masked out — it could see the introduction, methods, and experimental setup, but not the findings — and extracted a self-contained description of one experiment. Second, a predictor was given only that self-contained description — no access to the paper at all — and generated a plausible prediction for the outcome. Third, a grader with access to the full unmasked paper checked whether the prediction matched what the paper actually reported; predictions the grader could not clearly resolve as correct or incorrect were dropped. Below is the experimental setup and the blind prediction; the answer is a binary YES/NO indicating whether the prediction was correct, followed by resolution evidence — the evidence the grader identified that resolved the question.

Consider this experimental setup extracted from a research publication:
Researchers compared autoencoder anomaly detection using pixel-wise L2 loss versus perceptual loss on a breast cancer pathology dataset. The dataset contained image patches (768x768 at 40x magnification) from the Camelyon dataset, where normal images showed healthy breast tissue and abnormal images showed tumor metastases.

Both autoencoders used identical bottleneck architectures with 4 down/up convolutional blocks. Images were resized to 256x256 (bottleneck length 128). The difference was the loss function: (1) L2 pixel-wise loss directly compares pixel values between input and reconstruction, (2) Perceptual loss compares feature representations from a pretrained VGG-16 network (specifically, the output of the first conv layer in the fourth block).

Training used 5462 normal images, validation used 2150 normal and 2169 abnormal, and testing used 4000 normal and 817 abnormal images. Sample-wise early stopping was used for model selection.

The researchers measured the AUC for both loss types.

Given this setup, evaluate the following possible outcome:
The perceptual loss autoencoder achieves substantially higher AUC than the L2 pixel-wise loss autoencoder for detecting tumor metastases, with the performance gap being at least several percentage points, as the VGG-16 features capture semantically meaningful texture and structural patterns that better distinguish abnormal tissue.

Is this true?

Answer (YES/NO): YES